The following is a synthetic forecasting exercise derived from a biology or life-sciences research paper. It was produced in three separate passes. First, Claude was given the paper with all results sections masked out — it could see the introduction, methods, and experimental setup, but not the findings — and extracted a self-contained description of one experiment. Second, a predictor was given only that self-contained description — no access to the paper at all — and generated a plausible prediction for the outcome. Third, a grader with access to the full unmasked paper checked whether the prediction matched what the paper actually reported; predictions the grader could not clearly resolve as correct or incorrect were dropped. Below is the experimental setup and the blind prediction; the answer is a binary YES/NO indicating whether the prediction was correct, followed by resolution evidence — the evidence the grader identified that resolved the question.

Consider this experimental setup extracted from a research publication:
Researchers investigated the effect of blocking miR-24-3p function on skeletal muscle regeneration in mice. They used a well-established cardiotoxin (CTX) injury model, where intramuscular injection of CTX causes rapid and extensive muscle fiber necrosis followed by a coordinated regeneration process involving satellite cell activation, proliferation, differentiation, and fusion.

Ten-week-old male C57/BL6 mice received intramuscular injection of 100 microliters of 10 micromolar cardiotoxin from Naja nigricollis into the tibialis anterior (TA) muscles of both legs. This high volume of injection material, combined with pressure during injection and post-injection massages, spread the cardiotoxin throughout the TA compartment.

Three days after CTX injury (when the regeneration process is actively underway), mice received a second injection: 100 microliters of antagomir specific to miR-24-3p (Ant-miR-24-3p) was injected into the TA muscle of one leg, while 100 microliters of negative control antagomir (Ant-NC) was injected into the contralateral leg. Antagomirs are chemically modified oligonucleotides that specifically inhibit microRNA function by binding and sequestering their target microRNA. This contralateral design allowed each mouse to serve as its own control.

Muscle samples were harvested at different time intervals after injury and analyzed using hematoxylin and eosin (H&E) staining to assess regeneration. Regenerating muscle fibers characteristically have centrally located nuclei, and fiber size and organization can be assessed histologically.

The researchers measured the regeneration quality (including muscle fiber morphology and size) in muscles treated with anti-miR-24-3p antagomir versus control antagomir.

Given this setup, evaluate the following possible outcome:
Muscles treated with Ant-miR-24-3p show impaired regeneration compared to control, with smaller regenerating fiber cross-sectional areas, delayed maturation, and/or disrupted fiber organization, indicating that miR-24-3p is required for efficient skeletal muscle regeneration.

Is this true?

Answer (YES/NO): YES